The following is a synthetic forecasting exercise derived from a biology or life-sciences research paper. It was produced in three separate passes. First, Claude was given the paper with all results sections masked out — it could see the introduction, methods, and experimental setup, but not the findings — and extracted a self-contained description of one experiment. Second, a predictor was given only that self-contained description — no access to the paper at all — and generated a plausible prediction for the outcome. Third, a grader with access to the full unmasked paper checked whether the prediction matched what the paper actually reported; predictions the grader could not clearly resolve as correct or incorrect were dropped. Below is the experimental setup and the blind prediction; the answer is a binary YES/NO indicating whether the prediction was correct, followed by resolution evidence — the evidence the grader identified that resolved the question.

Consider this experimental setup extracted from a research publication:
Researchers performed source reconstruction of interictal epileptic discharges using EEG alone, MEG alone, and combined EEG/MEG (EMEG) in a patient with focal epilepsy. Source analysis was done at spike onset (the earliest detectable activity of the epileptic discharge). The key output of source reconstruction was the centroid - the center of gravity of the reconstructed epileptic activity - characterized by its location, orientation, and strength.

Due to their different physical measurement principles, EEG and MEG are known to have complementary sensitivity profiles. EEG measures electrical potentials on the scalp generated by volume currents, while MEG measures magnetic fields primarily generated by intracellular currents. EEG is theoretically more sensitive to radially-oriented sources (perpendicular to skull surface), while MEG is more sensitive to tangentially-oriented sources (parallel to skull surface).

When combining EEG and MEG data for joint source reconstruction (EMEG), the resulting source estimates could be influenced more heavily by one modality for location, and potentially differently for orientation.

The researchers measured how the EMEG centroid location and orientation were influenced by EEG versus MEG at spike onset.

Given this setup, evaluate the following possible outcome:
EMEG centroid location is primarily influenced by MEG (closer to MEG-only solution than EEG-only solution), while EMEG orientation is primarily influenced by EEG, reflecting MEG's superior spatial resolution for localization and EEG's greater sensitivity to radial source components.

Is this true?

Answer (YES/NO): YES